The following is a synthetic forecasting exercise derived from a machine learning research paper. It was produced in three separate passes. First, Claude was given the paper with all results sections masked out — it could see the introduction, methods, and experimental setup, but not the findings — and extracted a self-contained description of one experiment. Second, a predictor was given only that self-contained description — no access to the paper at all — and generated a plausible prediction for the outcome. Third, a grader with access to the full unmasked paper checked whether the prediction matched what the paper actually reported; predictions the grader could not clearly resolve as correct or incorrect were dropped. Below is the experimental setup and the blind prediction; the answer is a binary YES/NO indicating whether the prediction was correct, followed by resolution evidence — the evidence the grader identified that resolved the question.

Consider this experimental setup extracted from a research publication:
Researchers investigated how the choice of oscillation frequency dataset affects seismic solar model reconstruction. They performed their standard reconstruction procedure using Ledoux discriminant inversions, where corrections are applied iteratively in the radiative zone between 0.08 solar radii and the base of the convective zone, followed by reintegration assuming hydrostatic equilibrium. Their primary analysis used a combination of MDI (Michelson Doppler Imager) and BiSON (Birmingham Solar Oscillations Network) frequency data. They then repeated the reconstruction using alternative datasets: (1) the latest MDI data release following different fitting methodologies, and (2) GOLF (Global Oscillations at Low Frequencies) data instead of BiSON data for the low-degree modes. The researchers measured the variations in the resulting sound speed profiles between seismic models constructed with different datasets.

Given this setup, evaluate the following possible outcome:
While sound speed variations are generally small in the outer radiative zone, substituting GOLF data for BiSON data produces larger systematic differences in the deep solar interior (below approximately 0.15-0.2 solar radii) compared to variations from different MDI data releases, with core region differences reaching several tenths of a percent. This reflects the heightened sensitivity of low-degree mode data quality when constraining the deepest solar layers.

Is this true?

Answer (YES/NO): NO